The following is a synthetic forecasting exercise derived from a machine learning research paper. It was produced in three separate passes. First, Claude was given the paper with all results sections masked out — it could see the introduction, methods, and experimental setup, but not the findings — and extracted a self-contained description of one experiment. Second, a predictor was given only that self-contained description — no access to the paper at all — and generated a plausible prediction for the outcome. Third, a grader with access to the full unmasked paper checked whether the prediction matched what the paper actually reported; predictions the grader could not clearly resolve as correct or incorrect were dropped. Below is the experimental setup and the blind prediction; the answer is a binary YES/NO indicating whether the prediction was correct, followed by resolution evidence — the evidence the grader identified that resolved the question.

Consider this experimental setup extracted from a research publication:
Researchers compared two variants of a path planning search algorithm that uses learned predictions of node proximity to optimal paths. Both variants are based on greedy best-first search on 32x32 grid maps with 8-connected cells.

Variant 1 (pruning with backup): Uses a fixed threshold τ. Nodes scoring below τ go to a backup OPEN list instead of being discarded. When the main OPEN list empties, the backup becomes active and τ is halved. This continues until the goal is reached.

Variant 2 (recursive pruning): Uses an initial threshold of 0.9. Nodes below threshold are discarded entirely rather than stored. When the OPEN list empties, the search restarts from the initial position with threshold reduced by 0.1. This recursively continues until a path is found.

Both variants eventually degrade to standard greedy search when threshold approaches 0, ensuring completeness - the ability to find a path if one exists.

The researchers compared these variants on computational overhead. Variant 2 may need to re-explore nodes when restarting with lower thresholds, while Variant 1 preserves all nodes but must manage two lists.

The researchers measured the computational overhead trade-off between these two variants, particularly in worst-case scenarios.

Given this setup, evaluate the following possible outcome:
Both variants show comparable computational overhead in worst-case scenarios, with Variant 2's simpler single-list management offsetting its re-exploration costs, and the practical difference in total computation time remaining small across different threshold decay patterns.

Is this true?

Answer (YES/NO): NO